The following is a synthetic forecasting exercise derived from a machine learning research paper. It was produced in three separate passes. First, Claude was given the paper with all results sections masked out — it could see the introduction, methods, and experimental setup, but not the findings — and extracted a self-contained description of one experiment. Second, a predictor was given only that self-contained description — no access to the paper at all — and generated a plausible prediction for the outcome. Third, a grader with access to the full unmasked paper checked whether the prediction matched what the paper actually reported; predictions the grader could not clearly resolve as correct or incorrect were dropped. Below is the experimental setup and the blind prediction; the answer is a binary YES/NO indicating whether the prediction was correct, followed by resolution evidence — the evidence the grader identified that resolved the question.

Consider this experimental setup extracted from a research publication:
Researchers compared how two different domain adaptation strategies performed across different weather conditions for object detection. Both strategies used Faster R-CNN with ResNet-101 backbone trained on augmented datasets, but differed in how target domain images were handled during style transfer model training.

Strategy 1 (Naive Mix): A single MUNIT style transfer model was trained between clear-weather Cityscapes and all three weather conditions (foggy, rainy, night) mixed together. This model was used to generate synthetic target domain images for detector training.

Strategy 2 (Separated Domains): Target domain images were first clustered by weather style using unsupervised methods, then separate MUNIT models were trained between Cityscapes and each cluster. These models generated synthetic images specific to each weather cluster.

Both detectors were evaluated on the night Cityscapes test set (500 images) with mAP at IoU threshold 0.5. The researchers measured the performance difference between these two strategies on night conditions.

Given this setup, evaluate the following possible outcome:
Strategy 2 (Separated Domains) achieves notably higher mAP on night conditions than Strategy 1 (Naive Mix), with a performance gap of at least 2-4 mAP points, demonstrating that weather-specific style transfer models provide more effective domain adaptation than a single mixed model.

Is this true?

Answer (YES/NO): YES